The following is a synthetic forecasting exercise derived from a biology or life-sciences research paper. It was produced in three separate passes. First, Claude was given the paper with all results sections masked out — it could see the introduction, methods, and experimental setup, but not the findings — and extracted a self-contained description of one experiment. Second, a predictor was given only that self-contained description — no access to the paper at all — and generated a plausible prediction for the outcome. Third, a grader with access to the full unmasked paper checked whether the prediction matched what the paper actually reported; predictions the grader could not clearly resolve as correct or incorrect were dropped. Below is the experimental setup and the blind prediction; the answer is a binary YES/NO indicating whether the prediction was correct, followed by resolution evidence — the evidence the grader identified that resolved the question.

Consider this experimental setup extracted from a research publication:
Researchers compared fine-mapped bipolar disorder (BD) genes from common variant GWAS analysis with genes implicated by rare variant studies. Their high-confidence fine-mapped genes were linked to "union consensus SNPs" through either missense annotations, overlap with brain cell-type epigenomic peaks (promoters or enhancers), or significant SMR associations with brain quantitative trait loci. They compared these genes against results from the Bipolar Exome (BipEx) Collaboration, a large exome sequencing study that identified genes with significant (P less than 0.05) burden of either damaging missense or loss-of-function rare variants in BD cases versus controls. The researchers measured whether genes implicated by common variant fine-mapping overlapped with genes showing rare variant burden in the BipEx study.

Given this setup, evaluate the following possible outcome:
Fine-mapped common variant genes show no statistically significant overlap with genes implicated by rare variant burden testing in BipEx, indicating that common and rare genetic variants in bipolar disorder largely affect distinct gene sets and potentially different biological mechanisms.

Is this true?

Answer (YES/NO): NO